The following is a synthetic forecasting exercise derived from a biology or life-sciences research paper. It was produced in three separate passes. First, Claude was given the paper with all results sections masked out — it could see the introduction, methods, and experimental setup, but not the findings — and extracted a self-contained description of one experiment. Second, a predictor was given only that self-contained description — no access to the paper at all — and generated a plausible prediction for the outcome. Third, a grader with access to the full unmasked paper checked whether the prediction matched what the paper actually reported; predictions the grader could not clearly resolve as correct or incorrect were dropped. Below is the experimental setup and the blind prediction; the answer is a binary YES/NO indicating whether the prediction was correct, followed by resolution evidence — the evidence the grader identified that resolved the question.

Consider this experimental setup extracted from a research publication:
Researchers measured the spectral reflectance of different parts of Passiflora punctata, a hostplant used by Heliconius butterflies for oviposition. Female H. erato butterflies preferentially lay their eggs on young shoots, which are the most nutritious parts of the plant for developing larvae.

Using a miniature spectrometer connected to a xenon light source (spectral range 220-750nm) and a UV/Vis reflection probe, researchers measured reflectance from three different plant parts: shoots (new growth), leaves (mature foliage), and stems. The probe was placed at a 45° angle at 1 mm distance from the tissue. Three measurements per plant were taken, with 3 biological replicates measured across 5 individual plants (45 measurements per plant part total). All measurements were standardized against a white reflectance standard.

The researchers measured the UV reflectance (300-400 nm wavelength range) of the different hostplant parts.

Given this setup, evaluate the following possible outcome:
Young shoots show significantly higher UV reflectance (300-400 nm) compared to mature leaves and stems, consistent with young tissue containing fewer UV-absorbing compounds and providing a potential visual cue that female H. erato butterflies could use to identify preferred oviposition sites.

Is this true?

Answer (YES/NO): NO